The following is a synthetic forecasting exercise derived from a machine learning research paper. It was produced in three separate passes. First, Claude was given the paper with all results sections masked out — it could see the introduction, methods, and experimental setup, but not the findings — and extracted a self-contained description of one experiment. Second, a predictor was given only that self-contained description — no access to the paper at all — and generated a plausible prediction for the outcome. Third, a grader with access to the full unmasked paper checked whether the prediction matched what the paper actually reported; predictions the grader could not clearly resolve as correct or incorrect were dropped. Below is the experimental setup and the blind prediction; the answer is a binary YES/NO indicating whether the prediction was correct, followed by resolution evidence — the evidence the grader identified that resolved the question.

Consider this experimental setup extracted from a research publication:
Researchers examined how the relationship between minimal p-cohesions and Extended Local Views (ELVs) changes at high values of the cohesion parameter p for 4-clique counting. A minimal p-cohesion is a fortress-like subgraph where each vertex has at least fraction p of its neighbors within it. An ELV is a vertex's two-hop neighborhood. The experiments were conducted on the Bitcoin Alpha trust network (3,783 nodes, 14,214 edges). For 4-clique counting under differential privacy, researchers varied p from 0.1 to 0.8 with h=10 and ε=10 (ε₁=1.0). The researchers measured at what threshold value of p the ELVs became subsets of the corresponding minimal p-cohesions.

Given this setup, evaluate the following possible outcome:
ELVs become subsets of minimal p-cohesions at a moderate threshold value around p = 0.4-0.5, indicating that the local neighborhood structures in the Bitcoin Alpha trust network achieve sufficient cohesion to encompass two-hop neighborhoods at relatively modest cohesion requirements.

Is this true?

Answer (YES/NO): NO